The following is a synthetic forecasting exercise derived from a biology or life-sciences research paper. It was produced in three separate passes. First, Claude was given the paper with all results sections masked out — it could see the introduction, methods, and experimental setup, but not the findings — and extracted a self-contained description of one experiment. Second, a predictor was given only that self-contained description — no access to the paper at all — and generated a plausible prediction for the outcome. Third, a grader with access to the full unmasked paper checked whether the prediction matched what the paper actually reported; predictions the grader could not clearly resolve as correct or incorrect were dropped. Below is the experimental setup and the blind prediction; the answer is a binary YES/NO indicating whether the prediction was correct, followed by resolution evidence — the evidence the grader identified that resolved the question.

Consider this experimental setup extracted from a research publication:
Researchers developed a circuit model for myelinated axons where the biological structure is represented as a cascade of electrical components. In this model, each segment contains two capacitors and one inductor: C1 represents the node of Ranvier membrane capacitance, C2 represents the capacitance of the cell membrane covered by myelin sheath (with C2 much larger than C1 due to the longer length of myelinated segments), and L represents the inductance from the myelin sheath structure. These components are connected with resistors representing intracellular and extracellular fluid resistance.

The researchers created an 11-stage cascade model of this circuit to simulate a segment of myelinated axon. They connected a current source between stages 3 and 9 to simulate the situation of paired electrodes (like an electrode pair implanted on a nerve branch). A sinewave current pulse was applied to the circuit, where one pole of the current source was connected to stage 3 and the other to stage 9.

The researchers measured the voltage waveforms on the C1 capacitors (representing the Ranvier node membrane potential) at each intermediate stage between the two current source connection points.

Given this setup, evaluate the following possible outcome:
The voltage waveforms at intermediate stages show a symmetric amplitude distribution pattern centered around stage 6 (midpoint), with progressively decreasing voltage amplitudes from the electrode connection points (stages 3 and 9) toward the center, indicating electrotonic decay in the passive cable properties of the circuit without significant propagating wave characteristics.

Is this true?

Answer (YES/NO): NO